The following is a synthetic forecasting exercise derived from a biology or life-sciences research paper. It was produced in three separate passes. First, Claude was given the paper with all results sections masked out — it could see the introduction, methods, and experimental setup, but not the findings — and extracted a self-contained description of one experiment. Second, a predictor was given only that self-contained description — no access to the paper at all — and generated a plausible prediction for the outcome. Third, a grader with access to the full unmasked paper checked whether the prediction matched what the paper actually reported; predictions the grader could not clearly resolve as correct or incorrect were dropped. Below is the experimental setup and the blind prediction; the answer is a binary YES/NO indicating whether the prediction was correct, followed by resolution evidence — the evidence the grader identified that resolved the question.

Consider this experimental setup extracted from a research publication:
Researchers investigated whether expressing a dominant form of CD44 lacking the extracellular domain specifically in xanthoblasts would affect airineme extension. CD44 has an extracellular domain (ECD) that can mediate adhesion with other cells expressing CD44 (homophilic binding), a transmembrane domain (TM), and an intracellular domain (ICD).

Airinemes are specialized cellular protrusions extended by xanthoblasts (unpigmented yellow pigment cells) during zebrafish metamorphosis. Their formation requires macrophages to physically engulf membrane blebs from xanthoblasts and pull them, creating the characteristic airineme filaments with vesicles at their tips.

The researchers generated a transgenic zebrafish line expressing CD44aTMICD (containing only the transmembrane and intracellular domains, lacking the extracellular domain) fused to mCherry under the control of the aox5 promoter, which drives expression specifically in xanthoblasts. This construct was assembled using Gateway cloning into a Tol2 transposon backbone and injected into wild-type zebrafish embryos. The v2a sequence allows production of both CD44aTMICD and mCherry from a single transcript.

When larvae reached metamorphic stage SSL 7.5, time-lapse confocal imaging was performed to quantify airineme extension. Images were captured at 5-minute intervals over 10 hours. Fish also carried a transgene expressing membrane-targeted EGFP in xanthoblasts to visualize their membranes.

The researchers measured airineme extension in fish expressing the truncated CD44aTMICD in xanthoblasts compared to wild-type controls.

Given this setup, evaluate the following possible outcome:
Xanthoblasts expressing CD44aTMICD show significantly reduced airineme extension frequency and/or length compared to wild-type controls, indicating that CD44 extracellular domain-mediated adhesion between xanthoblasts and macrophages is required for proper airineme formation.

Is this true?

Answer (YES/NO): YES